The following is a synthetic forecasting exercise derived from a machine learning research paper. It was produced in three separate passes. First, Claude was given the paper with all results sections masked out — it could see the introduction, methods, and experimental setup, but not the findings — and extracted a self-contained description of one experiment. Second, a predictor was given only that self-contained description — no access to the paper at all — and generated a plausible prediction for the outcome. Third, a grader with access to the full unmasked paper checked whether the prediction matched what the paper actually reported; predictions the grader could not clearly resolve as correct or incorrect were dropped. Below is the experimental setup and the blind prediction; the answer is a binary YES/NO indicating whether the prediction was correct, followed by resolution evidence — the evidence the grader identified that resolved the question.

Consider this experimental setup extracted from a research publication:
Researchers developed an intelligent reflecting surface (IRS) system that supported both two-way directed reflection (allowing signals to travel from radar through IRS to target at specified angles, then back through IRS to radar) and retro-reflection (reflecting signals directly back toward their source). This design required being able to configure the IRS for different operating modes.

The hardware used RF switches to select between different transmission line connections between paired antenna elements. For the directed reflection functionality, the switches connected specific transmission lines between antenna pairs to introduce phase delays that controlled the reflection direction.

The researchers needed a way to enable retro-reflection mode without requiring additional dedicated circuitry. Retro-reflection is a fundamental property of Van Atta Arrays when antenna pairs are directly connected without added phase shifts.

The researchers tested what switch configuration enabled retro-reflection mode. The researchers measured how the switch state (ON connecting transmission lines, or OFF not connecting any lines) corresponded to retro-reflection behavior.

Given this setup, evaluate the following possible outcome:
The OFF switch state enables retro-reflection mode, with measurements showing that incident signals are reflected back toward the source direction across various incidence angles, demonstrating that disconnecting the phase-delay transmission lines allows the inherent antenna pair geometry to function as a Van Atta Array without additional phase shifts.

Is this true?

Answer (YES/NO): YES